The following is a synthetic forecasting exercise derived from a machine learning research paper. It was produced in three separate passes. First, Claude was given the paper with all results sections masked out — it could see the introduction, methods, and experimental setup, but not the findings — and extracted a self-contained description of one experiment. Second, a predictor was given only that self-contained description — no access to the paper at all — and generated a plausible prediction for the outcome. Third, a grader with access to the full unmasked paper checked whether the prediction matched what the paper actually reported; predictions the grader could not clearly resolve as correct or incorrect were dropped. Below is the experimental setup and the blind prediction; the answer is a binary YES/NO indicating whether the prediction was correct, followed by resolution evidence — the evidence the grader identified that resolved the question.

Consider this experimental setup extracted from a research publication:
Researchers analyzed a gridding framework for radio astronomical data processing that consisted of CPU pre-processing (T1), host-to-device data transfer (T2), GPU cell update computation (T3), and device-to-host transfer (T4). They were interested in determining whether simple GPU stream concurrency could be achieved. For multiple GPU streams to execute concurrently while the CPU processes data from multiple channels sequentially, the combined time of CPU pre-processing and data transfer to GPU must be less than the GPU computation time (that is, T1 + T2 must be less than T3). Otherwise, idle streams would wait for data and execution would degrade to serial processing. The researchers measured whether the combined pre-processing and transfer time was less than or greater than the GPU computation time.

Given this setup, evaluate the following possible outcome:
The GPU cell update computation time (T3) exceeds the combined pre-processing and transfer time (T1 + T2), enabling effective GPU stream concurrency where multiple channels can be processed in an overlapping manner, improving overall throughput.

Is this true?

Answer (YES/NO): NO